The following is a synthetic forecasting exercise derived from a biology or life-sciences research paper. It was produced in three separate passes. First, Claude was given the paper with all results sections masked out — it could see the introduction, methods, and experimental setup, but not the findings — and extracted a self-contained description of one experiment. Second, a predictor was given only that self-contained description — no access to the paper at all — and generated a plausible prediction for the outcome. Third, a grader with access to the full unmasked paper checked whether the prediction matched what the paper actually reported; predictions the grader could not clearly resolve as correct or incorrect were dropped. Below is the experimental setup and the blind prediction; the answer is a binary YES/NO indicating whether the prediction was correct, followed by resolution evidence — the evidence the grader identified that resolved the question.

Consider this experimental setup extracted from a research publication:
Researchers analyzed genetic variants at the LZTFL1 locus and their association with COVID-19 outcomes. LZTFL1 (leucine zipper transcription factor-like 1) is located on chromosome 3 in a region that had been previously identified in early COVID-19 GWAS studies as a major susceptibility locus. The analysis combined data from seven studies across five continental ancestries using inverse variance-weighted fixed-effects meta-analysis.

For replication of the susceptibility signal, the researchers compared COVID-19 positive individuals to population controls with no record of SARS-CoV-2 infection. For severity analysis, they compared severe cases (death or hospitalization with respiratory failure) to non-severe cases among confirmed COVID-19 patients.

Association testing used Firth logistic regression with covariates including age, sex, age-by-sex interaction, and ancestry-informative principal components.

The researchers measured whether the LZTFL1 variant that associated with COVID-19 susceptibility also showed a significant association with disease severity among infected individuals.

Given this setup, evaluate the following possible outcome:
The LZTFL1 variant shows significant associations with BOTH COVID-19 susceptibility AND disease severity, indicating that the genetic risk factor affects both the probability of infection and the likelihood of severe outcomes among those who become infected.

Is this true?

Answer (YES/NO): YES